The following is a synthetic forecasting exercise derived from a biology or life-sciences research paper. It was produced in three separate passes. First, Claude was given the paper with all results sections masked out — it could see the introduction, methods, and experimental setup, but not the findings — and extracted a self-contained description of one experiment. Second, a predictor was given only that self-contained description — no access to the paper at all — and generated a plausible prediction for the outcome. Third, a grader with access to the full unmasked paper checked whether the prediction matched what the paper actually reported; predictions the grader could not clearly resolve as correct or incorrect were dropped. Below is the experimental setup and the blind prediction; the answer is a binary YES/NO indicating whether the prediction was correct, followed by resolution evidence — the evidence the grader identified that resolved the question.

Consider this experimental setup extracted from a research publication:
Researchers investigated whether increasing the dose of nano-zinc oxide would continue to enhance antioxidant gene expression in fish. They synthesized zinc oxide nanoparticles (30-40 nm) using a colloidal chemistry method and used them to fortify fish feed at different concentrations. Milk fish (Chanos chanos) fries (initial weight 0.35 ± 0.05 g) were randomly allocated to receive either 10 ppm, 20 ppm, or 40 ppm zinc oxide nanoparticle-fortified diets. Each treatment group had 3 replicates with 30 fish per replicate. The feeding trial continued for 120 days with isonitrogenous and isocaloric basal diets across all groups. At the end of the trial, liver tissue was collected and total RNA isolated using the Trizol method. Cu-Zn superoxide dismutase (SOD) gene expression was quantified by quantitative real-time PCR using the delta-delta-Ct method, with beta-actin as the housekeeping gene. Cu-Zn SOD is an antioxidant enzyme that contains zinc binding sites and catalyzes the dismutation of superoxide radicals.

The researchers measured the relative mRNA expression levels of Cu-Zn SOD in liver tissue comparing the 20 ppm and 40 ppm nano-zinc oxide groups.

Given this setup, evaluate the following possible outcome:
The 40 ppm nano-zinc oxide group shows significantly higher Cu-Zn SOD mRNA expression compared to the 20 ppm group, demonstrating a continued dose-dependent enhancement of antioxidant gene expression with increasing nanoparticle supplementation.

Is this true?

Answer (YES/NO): NO